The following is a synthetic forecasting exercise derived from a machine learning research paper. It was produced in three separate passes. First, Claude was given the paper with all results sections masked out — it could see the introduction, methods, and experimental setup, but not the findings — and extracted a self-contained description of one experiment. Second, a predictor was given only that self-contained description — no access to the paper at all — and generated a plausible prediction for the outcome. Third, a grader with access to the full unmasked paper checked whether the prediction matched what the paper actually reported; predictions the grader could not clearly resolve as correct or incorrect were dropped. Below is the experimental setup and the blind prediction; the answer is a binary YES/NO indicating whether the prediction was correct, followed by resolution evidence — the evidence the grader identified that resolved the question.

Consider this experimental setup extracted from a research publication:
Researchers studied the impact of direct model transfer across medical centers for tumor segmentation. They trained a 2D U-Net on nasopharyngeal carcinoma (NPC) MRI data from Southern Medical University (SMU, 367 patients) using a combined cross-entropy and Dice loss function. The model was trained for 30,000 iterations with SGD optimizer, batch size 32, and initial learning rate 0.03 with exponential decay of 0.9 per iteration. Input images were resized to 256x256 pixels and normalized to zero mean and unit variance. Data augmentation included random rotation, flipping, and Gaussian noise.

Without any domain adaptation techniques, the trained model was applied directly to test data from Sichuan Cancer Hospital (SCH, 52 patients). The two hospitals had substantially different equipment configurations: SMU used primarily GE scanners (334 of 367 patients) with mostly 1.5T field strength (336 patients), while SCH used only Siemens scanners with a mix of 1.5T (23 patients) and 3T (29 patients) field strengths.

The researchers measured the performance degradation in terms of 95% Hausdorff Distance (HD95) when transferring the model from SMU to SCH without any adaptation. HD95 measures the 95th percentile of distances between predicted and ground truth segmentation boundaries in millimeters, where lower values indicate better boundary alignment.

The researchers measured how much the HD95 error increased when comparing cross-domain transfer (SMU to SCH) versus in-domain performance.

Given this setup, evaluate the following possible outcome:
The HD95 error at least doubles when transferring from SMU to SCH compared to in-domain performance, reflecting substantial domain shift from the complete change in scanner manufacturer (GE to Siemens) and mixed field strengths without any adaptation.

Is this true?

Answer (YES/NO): YES